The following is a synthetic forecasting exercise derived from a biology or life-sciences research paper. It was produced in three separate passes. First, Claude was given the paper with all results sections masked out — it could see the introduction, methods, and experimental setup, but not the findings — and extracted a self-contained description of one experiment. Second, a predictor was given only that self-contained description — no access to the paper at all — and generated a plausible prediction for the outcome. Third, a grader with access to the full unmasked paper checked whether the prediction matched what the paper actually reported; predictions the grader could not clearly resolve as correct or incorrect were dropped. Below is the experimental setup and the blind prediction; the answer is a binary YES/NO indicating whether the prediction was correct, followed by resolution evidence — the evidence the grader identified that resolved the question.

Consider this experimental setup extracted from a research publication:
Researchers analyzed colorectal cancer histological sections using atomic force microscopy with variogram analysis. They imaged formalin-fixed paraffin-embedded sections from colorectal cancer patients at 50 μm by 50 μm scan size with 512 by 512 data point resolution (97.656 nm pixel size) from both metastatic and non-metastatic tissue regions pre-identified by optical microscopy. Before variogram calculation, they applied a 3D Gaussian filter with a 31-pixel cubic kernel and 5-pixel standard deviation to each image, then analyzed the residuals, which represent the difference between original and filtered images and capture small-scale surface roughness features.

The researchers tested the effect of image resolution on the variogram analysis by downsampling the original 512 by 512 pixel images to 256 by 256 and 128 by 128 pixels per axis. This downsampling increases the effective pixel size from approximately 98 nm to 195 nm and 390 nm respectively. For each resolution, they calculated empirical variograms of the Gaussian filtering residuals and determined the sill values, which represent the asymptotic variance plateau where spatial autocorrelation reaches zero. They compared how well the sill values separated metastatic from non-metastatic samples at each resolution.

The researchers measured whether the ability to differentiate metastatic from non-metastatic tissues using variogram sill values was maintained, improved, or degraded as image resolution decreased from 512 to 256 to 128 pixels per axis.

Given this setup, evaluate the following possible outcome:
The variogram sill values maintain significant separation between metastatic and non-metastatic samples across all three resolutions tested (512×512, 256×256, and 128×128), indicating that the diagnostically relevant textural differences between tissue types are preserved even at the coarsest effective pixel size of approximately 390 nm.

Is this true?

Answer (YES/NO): YES